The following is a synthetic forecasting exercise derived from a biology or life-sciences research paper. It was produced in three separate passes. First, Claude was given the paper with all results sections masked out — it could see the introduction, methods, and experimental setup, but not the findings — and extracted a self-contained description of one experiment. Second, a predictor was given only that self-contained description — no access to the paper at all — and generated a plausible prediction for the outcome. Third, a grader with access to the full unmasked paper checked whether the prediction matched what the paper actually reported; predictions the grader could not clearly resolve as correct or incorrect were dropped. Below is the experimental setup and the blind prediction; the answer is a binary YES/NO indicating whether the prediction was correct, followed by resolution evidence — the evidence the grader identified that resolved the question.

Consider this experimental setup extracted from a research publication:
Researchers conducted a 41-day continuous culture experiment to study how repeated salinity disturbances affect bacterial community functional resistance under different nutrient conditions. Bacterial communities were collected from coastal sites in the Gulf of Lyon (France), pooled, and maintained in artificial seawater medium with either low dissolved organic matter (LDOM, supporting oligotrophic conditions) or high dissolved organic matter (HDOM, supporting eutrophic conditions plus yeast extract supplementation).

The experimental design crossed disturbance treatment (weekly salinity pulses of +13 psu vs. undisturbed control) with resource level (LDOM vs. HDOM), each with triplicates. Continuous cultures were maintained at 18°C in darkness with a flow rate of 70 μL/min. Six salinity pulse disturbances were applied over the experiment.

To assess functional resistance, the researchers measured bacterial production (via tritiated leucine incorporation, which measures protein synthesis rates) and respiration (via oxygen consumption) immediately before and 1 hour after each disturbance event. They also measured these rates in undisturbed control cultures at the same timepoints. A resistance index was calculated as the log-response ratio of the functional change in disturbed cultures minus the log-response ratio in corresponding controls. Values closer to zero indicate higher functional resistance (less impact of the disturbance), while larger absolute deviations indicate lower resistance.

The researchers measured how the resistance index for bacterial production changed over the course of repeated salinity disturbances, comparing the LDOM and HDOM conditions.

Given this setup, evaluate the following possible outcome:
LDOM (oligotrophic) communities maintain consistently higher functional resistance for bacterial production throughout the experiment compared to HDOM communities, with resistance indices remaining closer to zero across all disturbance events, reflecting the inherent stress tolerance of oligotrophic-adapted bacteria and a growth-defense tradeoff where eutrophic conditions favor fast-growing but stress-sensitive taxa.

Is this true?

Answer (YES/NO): NO